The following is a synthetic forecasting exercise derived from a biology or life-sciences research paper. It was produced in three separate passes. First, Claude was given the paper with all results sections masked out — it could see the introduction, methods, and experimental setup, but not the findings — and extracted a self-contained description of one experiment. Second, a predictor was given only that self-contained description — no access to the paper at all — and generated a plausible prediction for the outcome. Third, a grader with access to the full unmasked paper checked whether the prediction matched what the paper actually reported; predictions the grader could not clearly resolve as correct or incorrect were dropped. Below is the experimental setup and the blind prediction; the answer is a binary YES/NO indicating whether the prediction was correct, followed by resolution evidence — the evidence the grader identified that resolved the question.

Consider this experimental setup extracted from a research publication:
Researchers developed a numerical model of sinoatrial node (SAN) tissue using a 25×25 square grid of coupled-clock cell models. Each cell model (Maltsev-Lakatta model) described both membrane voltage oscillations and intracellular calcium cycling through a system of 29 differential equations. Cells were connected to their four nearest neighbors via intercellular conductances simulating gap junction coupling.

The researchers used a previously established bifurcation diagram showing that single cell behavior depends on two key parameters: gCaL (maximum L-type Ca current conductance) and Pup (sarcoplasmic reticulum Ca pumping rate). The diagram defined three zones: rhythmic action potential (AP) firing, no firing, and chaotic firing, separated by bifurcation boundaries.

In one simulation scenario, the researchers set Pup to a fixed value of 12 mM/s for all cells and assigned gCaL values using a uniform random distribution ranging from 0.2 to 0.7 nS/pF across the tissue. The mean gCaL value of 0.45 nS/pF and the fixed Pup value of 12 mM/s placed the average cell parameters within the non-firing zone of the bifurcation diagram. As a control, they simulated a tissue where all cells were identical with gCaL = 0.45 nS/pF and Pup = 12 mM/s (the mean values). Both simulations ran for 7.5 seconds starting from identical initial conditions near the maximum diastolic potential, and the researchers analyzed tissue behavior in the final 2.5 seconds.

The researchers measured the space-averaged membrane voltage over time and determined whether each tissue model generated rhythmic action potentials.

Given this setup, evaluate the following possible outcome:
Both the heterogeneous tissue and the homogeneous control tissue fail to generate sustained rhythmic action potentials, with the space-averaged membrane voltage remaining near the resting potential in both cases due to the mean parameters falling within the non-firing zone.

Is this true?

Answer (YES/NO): NO